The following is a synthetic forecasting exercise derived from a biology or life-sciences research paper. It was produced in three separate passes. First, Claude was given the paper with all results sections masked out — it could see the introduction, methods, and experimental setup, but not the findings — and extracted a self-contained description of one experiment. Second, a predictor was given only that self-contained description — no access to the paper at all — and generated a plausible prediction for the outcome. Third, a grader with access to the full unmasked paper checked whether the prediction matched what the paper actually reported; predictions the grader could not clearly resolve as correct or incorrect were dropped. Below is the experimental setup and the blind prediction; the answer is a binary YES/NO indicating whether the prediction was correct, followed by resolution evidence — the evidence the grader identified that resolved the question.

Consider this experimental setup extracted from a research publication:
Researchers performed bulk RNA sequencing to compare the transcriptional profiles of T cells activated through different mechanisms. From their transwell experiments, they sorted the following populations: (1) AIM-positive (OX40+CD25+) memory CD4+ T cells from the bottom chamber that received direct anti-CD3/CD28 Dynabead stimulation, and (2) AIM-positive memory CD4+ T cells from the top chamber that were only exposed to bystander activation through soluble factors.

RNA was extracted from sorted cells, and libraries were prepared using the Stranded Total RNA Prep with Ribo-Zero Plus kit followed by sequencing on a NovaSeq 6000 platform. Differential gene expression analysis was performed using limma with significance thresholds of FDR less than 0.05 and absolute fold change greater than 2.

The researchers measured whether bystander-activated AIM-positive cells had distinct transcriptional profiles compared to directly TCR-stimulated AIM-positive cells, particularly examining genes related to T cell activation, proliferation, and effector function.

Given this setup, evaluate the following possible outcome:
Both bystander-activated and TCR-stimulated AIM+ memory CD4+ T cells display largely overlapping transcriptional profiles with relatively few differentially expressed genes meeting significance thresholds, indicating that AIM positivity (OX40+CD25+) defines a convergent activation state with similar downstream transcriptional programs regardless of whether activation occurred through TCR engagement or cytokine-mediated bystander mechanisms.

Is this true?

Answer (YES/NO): NO